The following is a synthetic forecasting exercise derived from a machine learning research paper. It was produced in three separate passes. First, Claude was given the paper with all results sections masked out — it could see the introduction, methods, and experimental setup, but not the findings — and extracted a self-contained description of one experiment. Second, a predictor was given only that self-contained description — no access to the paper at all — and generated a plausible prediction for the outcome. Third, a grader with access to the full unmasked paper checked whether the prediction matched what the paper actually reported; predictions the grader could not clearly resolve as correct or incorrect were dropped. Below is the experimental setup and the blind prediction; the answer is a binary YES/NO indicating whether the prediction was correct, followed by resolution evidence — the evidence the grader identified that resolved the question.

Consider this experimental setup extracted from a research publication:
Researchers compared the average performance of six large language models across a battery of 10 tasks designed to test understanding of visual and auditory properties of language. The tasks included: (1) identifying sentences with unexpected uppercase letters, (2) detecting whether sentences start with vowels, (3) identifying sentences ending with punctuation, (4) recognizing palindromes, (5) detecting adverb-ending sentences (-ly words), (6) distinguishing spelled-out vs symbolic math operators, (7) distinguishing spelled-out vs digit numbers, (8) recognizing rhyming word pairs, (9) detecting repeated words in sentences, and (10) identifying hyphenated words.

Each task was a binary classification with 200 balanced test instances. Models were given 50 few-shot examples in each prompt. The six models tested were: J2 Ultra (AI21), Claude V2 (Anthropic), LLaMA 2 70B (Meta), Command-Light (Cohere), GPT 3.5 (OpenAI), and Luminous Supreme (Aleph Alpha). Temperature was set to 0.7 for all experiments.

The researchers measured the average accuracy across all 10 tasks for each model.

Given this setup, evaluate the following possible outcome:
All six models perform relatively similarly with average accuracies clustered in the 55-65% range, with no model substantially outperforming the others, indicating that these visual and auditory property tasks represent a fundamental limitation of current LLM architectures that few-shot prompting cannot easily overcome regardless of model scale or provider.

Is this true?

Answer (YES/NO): NO